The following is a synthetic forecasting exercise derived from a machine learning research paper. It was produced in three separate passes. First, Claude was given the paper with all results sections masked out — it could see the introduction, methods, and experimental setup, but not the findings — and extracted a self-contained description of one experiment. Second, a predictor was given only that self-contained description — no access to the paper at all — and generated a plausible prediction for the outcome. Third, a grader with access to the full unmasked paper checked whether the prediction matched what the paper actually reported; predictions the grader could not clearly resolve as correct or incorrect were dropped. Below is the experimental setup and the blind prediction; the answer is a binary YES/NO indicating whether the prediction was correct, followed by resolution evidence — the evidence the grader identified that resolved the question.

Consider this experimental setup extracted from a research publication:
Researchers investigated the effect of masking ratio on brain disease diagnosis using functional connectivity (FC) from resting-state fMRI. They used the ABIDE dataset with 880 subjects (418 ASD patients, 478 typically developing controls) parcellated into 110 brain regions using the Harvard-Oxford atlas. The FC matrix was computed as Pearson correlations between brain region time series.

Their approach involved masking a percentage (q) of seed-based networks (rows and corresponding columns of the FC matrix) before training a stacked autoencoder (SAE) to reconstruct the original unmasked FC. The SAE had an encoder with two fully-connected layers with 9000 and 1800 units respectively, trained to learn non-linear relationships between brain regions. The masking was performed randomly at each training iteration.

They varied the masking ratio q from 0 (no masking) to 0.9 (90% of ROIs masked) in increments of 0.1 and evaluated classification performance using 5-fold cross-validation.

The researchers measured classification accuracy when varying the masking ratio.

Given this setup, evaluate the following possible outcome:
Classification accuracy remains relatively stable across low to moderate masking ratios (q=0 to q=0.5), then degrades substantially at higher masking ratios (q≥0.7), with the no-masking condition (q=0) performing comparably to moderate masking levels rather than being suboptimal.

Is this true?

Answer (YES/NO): NO